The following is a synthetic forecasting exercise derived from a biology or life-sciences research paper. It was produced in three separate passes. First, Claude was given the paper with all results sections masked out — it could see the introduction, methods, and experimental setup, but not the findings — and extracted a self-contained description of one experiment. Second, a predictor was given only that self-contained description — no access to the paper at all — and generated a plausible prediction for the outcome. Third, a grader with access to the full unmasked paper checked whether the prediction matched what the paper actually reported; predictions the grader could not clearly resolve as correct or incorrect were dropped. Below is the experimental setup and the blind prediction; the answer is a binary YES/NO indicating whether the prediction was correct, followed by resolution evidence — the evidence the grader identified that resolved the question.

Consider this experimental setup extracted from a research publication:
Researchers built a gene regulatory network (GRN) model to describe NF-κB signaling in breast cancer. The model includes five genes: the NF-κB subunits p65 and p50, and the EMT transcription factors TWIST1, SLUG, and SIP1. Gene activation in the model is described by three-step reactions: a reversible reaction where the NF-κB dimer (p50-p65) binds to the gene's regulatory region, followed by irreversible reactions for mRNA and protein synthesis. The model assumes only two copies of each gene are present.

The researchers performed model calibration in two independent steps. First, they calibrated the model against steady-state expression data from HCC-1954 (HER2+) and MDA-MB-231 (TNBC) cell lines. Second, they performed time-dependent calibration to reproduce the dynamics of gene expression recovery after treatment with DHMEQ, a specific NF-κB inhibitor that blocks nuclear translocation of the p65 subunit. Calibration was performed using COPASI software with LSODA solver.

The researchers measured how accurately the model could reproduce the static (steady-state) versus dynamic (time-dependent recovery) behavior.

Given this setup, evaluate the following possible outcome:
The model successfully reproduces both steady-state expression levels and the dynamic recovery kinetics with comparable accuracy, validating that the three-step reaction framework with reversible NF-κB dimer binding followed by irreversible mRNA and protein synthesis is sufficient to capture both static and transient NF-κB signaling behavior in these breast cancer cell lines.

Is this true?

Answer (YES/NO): NO